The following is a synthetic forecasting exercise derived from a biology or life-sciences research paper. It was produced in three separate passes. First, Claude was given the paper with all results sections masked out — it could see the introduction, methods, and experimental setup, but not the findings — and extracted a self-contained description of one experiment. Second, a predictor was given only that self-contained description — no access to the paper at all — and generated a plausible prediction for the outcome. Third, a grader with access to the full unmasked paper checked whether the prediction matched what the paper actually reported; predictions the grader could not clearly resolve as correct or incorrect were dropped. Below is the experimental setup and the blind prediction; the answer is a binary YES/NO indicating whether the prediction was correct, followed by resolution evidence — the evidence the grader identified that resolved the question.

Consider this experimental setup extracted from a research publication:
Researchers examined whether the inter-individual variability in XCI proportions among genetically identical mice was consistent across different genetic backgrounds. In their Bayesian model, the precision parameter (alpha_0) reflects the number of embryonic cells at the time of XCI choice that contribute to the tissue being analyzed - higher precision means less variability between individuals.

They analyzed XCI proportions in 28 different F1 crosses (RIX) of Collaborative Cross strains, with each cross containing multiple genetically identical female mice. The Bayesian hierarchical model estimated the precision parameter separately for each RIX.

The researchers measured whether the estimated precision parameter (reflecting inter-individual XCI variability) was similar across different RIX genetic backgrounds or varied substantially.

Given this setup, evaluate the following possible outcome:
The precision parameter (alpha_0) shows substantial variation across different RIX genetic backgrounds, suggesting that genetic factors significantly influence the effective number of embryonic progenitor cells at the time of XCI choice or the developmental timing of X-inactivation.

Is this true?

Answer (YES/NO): NO